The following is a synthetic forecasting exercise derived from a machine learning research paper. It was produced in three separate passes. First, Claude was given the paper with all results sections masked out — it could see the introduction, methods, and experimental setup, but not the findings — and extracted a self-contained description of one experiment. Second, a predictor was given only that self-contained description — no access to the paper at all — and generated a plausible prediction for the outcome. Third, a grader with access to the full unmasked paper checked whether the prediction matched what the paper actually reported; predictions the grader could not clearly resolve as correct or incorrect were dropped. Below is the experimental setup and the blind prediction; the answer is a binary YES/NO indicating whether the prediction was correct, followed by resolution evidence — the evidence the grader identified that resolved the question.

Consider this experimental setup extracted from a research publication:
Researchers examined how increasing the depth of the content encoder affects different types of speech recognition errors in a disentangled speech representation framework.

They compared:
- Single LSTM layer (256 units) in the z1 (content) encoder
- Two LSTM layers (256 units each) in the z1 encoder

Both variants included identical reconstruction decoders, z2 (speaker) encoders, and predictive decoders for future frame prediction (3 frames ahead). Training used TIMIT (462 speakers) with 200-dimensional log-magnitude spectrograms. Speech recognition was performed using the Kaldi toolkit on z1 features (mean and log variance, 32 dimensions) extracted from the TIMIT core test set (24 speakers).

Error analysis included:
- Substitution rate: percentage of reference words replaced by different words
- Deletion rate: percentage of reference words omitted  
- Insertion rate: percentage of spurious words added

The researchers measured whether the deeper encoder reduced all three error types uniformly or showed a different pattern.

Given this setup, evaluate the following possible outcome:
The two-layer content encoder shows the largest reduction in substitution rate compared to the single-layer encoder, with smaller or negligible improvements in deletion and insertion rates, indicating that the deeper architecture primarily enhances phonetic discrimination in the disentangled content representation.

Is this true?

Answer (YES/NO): NO